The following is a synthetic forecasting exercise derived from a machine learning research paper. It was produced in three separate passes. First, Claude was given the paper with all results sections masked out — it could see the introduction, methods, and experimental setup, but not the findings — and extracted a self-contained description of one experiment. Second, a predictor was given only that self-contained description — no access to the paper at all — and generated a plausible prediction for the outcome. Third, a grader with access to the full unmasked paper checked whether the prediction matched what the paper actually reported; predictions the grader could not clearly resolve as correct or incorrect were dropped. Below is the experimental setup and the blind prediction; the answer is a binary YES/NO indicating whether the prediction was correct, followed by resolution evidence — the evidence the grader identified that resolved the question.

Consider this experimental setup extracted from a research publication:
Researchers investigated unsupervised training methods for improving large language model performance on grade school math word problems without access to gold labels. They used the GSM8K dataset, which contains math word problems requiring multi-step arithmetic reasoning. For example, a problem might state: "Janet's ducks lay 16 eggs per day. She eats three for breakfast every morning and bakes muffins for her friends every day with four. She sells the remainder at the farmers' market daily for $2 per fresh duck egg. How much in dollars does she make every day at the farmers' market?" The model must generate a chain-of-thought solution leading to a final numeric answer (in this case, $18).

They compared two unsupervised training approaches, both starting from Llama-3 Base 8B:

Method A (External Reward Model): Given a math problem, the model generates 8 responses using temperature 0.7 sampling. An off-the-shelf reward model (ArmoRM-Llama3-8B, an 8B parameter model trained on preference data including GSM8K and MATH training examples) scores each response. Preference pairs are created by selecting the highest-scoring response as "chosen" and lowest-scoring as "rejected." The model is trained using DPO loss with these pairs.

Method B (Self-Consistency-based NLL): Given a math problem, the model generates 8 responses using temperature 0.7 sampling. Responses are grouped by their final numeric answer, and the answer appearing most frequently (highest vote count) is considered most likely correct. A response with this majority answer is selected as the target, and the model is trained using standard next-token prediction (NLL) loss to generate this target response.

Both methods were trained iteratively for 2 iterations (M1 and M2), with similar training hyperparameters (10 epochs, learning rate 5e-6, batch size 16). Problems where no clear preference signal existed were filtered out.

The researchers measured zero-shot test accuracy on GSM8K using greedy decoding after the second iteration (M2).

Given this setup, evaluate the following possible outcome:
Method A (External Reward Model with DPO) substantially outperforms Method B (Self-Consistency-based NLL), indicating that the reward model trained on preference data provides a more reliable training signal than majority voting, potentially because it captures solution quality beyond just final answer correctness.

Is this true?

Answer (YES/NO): NO